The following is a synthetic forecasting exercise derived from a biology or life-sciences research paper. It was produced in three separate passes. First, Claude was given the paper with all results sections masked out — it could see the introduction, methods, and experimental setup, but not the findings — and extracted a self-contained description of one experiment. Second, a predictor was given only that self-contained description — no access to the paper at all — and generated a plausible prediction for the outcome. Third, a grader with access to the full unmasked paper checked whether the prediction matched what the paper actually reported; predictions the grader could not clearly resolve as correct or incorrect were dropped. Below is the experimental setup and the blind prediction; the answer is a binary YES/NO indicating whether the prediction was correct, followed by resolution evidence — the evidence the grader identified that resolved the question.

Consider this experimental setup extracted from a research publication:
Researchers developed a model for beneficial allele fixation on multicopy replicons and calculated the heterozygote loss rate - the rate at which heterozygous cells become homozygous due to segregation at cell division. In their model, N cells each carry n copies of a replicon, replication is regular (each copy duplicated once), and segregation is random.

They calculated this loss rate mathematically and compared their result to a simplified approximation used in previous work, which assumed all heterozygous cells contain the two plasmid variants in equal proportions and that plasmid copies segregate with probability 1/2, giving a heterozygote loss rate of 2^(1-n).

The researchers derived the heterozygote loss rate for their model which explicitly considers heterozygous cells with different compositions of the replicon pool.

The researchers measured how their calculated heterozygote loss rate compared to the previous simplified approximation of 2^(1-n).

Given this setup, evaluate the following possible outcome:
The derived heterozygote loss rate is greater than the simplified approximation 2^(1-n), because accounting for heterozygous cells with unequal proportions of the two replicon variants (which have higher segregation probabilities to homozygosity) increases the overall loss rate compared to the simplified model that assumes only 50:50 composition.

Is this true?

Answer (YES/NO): YES